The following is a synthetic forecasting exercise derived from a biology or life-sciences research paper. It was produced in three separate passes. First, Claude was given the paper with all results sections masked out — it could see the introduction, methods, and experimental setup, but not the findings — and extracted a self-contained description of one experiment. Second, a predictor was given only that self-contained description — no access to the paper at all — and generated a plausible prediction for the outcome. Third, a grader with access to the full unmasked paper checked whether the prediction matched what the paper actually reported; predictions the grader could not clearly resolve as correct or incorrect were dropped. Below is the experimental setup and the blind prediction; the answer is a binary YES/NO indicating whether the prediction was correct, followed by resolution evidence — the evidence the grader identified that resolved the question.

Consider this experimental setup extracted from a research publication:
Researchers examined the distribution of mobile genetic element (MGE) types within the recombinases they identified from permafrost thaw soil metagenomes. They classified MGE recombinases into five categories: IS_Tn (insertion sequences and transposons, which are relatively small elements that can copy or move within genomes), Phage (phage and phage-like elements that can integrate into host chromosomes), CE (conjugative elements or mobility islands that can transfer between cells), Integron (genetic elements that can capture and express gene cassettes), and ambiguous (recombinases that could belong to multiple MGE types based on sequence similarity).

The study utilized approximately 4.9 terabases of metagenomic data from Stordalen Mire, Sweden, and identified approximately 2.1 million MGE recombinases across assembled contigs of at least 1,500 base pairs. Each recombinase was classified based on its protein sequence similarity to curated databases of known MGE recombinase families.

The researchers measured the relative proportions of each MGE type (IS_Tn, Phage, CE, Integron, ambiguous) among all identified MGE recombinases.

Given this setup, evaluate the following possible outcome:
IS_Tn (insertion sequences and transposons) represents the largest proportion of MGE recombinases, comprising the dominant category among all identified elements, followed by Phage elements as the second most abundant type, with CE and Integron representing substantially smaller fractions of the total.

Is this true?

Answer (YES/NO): YES